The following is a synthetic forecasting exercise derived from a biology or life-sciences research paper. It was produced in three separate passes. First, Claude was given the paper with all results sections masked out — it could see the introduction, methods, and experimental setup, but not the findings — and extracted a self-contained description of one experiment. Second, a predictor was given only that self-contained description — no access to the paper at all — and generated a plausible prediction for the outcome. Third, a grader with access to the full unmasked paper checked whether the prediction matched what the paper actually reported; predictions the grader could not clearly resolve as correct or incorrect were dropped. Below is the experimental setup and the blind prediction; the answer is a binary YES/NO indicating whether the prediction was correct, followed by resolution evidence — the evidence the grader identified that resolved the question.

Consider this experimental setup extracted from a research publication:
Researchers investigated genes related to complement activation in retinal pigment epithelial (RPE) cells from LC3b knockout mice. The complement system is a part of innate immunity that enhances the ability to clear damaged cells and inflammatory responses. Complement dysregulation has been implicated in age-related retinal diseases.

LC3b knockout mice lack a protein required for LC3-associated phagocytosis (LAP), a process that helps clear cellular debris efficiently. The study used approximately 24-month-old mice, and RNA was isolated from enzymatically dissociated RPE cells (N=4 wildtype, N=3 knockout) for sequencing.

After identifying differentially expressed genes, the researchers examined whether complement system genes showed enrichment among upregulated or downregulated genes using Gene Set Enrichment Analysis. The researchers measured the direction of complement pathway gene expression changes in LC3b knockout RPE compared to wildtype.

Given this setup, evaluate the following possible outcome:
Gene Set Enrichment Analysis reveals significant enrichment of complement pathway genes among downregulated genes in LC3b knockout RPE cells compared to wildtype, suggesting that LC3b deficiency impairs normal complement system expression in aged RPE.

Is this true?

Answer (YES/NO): NO